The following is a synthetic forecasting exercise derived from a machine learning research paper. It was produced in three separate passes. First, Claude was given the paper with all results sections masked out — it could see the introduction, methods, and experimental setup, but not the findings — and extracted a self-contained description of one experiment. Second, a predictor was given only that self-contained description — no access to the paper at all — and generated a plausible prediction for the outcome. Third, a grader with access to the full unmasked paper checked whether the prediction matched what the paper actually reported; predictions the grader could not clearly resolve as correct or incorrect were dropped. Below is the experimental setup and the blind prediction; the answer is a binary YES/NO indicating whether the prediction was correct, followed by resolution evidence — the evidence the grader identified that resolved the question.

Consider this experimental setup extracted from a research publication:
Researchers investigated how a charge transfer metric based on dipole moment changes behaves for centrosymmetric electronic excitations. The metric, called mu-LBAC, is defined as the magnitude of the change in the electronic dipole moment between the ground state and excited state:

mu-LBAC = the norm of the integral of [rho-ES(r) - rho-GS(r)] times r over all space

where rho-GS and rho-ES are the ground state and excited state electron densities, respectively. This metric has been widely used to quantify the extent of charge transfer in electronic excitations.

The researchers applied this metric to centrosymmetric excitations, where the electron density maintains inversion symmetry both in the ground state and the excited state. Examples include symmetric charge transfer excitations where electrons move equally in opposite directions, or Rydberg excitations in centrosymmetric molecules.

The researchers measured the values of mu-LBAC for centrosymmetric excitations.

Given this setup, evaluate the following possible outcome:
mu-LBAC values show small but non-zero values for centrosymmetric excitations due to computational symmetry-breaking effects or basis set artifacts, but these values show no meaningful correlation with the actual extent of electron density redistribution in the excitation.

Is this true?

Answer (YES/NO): NO